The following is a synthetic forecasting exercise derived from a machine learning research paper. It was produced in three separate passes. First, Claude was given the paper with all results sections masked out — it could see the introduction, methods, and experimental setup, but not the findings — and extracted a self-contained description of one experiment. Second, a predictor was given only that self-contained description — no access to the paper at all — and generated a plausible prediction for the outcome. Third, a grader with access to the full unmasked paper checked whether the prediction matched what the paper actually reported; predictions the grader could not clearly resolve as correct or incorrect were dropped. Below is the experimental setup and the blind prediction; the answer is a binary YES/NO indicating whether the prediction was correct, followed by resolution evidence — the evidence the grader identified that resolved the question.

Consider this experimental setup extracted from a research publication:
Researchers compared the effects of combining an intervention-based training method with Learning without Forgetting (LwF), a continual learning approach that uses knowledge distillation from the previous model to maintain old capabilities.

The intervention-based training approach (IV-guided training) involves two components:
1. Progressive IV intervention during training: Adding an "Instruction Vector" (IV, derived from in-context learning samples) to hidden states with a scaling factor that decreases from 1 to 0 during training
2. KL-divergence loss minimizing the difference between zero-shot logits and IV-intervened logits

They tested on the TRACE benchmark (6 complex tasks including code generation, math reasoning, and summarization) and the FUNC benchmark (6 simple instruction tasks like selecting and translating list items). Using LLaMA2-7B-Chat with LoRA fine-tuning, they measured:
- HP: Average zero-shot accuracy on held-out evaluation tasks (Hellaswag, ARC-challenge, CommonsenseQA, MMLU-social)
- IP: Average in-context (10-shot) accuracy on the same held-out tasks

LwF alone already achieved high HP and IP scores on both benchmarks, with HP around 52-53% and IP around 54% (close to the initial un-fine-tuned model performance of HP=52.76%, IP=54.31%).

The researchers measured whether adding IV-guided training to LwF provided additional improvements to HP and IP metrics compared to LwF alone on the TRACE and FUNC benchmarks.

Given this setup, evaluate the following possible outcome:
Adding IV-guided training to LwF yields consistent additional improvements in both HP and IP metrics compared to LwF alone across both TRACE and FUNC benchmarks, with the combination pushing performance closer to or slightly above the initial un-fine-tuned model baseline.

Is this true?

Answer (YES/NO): NO